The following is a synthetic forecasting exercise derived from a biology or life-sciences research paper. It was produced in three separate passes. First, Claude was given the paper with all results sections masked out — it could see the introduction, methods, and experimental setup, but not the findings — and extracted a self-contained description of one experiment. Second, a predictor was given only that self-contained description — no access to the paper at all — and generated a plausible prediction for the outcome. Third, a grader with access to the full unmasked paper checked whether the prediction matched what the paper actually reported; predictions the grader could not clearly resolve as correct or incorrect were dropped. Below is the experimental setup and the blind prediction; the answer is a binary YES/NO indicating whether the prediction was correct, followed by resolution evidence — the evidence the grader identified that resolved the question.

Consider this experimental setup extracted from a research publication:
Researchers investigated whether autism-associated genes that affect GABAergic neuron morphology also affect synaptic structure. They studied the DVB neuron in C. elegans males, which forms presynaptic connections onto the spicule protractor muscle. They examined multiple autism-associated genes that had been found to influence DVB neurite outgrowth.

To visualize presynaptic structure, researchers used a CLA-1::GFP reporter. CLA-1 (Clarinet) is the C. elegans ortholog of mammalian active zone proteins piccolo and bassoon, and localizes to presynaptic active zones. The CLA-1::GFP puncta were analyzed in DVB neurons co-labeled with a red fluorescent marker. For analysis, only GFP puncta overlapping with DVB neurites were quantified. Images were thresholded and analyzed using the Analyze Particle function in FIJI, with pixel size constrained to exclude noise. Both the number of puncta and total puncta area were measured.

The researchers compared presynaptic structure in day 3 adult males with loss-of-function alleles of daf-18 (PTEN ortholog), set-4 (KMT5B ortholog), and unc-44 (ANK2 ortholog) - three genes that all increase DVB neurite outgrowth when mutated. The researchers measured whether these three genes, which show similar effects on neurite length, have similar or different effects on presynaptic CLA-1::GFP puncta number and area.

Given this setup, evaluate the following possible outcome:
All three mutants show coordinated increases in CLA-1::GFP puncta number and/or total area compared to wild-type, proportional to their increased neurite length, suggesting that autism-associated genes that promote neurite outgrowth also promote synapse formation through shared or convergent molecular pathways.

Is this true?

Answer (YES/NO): NO